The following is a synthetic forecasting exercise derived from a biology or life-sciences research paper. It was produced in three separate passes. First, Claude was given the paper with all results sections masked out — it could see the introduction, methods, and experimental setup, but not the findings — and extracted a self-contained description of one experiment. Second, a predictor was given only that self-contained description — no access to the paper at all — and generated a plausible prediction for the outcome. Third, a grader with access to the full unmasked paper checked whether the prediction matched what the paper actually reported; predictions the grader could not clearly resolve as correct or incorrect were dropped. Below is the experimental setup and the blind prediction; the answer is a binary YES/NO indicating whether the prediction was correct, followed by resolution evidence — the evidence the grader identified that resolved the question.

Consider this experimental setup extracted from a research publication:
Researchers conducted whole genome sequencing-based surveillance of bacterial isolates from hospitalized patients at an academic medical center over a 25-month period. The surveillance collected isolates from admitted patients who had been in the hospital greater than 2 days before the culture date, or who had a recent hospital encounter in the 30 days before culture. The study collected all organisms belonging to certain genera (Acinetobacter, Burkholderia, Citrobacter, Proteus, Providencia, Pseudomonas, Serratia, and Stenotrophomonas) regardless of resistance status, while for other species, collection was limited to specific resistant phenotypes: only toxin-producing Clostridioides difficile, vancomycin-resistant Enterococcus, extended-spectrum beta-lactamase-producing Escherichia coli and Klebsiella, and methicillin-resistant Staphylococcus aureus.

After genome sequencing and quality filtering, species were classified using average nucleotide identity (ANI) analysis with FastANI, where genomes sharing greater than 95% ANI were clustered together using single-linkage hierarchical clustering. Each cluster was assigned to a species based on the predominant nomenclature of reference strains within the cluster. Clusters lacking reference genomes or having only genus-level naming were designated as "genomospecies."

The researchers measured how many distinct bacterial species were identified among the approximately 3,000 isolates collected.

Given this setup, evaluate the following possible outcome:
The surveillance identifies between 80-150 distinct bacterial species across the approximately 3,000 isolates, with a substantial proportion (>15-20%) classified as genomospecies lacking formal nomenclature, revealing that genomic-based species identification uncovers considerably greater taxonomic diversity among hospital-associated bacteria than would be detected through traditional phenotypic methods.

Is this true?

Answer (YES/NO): YES